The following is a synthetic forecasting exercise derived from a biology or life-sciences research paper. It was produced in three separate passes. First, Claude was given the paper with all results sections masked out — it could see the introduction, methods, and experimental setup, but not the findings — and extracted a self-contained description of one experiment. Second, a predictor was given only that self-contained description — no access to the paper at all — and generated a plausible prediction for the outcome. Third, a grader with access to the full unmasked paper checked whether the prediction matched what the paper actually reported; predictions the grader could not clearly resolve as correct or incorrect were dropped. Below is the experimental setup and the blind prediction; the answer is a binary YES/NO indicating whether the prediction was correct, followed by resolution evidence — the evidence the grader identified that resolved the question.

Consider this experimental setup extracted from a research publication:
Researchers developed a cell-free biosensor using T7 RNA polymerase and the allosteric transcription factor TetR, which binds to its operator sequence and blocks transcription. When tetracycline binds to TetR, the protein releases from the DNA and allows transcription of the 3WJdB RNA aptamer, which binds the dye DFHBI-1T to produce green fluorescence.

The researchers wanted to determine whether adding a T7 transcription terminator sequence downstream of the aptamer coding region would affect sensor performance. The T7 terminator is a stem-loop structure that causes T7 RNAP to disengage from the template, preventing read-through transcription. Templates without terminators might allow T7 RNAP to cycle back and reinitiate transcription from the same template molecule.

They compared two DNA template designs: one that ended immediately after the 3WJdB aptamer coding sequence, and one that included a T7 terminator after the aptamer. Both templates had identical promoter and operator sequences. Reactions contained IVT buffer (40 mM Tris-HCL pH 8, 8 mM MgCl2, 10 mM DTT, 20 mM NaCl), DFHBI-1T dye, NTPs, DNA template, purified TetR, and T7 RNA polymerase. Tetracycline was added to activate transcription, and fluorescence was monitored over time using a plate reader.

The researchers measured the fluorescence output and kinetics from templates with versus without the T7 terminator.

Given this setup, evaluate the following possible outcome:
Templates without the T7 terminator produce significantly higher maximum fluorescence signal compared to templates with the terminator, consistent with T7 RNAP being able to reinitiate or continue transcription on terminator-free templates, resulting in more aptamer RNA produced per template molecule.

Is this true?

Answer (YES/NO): NO